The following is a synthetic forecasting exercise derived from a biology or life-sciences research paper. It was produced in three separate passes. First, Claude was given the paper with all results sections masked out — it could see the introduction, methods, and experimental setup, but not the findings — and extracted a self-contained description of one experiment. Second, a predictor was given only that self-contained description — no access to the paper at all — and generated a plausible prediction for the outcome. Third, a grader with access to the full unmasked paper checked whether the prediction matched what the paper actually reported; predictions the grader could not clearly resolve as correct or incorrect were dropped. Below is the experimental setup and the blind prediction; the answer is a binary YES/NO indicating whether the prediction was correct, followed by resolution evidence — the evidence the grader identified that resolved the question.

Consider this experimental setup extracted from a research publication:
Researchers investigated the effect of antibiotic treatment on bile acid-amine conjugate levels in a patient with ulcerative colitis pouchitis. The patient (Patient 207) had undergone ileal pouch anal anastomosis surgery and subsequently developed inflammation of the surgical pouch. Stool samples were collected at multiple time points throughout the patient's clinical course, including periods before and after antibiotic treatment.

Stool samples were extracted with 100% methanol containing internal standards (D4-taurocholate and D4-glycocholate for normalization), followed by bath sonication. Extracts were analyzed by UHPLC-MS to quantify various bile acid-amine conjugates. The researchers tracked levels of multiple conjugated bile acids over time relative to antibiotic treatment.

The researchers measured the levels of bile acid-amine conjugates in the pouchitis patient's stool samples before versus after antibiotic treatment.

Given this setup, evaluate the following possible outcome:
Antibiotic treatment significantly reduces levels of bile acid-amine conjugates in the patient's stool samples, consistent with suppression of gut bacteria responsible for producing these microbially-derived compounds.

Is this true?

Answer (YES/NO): YES